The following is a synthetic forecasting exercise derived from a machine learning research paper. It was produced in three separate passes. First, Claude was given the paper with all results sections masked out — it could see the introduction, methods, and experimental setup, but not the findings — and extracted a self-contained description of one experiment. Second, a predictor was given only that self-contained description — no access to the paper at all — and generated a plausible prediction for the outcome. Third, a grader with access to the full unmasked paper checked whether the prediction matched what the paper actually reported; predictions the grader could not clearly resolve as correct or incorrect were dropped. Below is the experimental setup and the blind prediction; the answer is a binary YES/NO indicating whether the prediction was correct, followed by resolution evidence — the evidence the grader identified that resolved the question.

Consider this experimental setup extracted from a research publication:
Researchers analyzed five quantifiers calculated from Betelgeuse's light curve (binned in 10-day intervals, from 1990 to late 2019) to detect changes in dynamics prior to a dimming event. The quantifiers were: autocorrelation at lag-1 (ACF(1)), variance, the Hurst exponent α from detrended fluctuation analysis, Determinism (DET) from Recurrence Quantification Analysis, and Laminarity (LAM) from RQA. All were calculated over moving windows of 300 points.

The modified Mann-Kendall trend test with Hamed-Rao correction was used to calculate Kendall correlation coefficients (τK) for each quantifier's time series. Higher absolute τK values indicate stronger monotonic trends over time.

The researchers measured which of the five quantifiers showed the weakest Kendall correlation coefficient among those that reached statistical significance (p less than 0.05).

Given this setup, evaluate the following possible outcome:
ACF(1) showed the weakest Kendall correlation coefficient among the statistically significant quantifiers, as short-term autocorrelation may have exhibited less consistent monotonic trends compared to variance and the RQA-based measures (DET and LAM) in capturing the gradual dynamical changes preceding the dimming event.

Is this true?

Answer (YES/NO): NO